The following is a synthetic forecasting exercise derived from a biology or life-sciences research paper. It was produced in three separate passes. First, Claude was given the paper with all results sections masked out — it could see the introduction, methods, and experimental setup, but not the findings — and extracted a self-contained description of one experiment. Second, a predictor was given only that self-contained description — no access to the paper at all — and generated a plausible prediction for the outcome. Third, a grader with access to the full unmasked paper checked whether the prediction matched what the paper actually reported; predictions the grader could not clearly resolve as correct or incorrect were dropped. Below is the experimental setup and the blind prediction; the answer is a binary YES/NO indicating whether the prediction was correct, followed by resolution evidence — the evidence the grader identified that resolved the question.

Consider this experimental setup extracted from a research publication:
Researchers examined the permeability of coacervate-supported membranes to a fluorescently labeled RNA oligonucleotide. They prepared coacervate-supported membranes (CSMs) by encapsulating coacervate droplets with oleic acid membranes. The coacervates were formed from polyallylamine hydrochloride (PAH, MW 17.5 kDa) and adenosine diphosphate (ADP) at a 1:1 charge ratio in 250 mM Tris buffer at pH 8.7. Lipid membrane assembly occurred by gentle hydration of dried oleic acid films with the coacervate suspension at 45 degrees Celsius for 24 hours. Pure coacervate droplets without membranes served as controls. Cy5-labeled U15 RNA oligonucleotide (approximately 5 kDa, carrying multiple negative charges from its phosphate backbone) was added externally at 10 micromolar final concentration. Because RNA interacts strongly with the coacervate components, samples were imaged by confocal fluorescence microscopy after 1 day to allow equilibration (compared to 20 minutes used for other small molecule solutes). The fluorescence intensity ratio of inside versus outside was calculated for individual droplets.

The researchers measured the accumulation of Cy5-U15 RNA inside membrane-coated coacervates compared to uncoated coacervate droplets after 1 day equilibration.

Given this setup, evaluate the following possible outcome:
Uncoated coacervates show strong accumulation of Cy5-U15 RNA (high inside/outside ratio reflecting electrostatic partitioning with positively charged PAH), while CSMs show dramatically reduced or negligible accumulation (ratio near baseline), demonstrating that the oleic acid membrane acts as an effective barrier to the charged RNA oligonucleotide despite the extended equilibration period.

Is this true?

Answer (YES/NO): YES